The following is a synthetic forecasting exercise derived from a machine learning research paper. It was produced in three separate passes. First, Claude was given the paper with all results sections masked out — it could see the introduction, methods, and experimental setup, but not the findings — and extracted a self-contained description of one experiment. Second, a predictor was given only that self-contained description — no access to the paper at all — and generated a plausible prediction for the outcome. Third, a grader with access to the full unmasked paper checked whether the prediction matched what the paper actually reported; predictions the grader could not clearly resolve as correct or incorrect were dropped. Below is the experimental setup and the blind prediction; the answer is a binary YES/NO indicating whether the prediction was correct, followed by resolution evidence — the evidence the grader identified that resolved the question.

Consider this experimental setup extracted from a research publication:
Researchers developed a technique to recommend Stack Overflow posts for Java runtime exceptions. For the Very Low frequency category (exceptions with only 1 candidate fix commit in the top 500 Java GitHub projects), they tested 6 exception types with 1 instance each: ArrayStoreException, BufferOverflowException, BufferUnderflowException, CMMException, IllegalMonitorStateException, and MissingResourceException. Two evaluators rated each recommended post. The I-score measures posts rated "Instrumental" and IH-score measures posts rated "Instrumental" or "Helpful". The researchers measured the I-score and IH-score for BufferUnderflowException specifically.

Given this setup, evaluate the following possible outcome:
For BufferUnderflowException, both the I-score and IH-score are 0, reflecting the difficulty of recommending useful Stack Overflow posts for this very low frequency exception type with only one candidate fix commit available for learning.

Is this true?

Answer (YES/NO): YES